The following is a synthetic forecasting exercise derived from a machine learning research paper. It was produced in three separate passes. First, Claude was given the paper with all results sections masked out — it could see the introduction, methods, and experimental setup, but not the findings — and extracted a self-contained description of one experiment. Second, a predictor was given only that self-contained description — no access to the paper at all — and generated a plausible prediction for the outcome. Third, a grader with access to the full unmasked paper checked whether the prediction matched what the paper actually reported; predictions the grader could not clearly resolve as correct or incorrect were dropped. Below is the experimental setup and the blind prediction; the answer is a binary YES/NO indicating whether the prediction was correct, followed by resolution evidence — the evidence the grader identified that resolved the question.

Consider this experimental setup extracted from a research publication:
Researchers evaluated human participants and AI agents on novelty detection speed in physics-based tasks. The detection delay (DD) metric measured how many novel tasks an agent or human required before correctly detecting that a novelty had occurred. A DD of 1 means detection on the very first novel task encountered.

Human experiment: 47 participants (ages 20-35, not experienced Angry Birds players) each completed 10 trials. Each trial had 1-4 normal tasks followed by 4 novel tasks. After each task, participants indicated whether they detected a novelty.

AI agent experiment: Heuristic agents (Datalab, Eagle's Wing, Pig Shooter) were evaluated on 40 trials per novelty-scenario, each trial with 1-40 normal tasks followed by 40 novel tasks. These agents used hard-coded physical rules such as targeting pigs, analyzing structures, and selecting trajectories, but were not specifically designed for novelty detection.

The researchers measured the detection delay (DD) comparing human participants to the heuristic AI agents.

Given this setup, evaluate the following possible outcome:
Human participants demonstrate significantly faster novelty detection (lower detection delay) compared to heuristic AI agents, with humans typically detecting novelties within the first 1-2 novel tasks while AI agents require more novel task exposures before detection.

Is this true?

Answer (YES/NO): YES